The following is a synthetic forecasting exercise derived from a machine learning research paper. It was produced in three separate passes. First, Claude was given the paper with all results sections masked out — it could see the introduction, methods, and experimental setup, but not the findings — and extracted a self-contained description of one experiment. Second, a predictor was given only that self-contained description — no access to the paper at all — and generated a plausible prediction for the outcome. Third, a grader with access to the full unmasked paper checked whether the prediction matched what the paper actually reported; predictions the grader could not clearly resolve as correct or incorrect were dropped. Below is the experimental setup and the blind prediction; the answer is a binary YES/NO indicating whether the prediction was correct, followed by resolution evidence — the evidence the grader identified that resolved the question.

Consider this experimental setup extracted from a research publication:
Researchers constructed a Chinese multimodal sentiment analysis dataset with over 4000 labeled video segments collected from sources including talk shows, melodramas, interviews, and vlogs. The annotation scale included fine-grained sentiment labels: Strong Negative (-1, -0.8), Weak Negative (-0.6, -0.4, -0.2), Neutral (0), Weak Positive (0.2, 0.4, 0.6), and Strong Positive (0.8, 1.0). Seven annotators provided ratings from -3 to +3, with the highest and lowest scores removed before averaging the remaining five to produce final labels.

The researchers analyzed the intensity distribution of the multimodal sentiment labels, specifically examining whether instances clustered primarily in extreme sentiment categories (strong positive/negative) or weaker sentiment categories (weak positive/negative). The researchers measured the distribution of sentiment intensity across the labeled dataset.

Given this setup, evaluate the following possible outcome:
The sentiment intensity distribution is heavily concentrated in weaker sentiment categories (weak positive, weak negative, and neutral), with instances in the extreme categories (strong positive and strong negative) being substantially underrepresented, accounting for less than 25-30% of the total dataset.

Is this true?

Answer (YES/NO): NO